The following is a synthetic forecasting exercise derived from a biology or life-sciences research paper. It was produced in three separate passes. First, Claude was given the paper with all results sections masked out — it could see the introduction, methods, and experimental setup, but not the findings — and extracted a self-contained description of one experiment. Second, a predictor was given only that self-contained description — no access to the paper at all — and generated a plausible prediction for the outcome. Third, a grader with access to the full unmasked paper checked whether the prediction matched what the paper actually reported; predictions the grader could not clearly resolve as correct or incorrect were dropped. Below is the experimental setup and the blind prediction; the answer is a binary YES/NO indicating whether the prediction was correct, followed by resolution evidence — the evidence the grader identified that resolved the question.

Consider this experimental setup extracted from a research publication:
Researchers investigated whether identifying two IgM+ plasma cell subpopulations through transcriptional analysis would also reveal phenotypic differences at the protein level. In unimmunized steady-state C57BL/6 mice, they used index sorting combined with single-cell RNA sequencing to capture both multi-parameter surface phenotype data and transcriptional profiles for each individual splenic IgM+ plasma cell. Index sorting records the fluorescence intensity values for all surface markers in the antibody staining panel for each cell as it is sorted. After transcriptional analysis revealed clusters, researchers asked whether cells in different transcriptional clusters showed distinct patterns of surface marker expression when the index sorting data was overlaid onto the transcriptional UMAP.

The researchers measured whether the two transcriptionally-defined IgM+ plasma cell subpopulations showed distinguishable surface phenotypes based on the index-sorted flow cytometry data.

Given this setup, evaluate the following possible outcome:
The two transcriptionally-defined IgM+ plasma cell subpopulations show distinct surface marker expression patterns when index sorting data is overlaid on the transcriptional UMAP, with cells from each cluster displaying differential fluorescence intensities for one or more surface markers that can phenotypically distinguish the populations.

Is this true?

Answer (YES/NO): YES